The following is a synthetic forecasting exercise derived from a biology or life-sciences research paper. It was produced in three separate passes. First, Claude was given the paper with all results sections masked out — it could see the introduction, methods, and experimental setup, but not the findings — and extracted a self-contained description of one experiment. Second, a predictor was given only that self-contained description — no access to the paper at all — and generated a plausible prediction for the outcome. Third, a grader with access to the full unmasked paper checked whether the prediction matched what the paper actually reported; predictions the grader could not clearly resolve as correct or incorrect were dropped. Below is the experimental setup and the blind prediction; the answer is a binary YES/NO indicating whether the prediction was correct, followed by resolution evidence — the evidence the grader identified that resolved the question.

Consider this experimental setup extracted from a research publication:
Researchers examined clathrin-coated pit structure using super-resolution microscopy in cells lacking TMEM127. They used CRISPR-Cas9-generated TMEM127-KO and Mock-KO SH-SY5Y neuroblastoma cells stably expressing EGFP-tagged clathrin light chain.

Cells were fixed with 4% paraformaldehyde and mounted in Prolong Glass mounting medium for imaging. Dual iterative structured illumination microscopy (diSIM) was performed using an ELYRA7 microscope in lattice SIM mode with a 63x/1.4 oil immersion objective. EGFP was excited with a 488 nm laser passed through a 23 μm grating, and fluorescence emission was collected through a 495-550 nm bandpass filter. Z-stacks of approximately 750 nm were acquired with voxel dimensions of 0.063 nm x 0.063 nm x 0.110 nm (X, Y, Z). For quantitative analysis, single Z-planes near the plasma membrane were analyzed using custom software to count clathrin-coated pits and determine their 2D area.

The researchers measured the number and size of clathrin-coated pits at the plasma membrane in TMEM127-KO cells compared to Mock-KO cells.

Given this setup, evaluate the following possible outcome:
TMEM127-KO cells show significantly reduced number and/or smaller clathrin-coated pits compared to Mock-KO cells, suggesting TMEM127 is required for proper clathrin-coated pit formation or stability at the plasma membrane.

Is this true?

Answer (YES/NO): YES